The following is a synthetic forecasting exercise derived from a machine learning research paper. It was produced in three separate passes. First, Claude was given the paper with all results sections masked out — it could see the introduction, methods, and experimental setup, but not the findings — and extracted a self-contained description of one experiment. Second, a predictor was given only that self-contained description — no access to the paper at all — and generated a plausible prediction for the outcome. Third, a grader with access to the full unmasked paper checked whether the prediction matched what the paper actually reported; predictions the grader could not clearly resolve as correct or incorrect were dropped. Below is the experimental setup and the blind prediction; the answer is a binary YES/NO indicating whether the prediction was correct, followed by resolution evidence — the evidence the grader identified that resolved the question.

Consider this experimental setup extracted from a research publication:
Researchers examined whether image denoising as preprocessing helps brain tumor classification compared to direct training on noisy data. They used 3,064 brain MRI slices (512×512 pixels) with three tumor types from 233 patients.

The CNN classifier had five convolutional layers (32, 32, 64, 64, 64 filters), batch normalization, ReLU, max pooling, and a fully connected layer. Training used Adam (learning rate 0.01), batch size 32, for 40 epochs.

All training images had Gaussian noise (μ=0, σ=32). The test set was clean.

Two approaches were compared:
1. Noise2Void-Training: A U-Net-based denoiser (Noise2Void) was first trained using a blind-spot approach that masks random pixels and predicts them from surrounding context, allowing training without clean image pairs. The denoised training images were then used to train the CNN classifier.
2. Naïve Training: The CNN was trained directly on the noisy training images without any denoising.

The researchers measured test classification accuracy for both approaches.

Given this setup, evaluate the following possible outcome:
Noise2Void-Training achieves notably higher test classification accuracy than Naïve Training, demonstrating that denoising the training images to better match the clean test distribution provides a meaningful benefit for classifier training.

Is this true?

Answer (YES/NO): NO